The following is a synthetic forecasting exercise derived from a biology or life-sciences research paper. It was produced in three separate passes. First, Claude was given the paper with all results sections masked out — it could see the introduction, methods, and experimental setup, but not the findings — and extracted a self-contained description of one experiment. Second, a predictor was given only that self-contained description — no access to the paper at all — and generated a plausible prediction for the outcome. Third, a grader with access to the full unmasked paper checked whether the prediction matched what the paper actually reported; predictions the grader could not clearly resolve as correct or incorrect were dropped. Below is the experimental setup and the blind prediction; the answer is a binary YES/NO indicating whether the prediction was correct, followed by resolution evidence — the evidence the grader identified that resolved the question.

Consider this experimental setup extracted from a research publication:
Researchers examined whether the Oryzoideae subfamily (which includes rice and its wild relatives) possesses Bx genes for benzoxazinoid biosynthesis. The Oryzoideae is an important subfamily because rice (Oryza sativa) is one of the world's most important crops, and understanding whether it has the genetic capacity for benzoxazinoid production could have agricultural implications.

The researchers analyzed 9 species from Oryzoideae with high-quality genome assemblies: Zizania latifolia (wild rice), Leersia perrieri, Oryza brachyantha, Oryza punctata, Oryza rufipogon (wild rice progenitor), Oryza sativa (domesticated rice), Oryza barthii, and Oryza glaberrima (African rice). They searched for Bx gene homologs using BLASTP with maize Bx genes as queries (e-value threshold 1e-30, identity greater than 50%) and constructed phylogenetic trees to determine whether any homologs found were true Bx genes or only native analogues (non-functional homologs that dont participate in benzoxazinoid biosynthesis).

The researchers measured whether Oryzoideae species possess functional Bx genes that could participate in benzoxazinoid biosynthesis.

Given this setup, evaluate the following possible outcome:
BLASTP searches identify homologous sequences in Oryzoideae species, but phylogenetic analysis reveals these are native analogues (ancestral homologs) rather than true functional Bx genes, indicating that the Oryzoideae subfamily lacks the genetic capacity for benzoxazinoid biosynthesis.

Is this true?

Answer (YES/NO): YES